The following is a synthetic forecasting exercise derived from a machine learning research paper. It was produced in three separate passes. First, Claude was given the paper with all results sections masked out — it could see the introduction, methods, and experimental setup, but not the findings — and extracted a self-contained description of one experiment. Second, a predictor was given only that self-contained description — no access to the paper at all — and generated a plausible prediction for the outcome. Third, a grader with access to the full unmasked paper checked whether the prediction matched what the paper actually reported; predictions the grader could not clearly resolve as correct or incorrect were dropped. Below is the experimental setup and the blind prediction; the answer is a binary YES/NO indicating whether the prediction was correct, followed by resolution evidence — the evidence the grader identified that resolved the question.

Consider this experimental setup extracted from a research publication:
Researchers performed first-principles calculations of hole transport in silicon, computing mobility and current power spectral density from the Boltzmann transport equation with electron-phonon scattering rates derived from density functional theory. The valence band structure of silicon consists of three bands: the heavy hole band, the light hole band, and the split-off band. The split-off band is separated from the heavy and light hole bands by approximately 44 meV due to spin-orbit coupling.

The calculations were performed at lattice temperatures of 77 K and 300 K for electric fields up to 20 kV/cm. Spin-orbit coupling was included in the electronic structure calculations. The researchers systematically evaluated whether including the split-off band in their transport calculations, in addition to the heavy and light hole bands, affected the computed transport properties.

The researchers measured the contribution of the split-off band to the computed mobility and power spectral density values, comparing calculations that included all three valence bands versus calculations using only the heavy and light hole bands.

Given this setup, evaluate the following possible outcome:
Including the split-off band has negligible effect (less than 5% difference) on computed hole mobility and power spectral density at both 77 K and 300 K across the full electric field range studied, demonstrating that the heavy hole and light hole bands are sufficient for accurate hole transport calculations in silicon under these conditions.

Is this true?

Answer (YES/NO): YES